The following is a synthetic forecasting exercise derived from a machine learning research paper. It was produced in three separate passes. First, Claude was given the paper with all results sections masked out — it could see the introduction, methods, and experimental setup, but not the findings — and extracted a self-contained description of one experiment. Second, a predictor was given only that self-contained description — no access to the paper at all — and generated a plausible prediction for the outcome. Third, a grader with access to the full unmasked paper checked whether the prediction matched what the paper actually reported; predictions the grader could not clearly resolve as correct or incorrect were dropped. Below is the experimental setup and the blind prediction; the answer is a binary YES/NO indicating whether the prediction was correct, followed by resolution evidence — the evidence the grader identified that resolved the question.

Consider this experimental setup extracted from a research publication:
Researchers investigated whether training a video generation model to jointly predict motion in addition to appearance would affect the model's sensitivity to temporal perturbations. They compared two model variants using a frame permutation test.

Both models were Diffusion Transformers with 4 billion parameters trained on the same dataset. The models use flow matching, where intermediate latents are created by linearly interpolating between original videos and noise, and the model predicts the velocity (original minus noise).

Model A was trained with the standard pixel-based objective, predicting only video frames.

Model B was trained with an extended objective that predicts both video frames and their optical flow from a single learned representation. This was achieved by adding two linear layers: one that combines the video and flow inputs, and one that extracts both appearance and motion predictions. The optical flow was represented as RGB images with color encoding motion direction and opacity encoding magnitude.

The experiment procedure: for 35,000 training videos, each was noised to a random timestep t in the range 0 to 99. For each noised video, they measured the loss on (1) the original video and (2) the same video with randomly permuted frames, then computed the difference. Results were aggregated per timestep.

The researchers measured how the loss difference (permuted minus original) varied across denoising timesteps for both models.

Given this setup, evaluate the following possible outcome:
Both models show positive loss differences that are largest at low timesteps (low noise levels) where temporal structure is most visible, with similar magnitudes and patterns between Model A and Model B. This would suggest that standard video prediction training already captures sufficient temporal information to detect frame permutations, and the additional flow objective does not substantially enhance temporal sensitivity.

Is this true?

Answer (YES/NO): NO